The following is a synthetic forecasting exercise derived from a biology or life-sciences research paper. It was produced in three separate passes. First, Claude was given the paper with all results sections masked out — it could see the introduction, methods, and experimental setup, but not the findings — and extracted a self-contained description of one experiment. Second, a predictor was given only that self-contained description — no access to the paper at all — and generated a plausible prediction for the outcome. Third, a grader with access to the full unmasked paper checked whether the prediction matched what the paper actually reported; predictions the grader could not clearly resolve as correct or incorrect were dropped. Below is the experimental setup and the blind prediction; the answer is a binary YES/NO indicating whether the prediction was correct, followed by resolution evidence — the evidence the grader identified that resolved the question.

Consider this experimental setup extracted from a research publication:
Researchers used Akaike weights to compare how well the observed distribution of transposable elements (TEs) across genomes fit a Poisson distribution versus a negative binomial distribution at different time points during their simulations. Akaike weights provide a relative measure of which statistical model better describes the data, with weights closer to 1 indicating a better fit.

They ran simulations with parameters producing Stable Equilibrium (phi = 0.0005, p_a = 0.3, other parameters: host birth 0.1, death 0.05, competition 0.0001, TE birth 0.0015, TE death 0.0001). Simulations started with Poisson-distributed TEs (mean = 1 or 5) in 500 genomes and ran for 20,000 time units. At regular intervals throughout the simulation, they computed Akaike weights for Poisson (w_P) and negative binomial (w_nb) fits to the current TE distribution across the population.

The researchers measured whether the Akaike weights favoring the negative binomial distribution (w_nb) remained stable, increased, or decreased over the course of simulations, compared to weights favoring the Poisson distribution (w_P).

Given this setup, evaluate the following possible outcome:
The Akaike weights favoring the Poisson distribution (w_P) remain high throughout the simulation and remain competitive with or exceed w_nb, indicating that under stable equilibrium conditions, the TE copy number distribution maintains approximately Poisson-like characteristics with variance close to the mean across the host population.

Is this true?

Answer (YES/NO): NO